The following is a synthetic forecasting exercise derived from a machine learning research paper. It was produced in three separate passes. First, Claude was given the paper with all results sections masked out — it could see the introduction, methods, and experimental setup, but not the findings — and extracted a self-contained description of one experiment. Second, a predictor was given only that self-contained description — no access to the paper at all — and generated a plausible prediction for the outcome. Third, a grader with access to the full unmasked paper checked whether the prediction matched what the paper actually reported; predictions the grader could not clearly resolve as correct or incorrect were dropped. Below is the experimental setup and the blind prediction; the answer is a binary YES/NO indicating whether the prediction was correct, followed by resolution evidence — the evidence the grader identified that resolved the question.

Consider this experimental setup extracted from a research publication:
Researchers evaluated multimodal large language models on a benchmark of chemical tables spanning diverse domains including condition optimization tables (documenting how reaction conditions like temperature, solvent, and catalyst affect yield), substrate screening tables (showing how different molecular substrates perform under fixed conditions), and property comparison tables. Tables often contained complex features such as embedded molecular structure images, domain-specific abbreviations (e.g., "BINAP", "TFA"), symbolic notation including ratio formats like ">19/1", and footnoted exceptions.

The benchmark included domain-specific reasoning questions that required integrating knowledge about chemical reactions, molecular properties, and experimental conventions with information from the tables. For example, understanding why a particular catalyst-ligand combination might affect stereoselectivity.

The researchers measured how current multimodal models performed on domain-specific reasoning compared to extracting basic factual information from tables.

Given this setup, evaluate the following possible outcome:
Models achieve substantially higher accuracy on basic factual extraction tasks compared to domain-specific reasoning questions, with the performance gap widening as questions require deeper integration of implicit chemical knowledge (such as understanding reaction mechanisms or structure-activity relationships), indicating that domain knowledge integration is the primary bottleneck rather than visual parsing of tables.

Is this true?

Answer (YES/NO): NO